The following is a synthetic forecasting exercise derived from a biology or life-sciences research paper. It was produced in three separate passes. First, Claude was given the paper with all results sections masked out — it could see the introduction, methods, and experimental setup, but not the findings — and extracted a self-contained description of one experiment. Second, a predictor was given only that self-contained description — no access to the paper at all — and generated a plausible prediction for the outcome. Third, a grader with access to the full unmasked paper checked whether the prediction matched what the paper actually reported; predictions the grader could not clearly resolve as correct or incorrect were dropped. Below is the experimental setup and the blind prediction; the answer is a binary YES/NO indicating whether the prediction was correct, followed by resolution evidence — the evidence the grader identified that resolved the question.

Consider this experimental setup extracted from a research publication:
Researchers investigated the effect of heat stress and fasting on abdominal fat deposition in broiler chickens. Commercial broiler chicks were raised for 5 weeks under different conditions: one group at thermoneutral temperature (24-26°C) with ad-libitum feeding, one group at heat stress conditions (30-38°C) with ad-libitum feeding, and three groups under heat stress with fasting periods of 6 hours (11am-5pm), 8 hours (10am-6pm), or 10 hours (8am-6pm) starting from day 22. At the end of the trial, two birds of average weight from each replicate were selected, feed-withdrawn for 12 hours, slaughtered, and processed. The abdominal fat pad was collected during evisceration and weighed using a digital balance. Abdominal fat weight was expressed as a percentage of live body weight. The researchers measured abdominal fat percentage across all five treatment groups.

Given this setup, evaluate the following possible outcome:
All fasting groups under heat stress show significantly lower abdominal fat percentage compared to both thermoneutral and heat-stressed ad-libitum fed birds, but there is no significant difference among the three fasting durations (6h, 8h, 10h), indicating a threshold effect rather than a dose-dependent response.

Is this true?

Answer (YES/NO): NO